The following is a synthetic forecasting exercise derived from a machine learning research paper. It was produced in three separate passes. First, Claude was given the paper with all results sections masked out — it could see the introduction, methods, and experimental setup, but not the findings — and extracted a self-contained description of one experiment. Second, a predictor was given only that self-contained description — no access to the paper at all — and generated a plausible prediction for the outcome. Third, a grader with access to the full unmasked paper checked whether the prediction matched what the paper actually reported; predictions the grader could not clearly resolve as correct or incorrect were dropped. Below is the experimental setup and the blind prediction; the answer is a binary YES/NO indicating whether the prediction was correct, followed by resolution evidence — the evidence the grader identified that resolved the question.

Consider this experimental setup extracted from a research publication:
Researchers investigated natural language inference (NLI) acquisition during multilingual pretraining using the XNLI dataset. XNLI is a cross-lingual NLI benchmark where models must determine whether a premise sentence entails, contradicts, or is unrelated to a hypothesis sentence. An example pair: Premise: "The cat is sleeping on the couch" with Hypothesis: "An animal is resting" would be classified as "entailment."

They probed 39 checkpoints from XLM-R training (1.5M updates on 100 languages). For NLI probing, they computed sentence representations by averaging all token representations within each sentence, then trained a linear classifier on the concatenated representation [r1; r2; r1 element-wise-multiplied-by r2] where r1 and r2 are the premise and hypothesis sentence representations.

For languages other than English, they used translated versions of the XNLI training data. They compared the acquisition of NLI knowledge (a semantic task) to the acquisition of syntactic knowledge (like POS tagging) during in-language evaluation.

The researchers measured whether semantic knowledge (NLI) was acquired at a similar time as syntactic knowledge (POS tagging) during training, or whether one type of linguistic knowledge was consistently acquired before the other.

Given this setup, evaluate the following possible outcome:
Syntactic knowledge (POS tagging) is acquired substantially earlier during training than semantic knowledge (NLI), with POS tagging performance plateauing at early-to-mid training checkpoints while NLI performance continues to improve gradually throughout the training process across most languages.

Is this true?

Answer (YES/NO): NO